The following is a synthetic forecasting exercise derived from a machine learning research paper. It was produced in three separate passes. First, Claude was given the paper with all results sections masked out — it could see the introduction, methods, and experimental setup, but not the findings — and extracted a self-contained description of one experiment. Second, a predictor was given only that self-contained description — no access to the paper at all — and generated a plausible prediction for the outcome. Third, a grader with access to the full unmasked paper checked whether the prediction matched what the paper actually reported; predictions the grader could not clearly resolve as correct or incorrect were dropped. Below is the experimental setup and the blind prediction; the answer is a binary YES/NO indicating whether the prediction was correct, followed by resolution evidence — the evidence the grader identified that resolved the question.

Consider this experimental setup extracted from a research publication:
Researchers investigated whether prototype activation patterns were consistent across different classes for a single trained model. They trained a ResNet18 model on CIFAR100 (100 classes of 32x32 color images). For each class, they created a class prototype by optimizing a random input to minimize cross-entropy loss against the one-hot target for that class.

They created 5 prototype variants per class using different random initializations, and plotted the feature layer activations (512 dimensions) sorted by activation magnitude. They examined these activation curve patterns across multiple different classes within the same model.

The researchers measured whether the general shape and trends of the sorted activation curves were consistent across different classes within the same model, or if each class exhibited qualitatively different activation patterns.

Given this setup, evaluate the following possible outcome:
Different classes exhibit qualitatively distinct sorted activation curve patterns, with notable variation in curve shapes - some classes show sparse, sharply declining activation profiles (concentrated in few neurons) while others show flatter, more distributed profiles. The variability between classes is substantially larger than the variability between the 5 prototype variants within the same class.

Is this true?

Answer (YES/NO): NO